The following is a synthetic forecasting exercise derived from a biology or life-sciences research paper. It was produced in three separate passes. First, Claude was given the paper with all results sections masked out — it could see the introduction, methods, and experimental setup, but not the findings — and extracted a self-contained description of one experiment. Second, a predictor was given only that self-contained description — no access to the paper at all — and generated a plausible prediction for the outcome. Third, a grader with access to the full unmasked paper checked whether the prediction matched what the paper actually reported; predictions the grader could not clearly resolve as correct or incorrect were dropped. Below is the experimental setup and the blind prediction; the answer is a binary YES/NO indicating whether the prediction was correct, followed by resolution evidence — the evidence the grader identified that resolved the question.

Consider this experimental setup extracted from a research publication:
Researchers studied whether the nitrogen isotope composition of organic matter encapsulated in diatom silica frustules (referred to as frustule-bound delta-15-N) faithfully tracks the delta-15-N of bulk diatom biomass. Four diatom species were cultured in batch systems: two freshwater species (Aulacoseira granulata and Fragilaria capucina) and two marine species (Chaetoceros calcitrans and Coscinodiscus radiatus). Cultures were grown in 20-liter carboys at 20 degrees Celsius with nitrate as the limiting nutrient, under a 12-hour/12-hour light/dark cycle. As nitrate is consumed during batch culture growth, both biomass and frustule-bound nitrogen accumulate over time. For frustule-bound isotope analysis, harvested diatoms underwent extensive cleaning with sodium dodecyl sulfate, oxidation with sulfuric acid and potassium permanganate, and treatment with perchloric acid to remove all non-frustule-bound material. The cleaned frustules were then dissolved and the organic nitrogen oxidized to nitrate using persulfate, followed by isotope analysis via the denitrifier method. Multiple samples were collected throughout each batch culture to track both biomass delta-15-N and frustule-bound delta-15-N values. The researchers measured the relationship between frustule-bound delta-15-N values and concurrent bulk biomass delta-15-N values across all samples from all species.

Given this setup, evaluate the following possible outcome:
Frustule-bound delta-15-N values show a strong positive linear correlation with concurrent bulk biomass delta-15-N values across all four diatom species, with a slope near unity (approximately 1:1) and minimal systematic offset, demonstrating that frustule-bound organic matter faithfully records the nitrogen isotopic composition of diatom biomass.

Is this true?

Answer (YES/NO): NO